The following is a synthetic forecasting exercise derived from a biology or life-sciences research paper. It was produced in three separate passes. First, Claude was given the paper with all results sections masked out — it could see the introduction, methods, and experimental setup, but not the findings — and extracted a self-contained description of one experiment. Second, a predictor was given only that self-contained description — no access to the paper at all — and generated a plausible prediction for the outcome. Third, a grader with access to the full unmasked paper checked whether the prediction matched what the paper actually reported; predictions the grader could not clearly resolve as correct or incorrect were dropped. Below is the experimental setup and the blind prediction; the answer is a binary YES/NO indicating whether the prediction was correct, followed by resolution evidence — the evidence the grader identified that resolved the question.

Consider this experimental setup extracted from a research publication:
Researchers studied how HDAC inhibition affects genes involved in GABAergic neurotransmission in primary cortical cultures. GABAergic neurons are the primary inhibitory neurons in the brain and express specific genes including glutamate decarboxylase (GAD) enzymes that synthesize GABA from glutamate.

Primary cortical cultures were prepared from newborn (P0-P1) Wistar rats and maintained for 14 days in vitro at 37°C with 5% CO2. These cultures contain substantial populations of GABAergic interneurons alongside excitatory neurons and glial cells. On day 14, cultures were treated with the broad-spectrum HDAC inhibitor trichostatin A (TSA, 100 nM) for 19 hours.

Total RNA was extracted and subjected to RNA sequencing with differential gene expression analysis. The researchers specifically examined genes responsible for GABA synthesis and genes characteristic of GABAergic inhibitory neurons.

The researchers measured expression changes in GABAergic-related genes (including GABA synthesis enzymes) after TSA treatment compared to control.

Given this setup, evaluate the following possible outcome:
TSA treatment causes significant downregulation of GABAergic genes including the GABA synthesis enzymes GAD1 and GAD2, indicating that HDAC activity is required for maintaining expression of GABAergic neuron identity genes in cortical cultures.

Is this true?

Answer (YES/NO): YES